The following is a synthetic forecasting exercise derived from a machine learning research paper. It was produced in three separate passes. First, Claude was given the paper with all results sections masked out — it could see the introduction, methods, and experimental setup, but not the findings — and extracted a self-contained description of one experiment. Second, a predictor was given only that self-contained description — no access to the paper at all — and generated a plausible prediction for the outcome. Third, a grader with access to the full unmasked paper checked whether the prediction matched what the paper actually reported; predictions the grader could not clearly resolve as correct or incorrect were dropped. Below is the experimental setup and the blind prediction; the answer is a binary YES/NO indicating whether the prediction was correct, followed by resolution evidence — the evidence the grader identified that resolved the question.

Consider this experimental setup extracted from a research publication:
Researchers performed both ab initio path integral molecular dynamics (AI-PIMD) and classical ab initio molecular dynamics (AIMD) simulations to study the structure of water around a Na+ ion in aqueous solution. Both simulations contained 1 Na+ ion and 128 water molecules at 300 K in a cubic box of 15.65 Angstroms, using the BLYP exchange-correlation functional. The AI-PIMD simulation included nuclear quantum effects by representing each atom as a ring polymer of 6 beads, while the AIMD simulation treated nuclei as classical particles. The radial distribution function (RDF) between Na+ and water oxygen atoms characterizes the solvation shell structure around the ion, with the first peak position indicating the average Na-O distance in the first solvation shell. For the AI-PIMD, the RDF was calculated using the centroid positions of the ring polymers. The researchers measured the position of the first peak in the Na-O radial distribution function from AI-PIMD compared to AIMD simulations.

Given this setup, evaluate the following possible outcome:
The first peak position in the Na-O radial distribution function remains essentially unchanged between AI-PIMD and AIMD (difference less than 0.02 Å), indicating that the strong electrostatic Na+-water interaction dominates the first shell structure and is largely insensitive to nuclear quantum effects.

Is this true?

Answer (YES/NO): NO